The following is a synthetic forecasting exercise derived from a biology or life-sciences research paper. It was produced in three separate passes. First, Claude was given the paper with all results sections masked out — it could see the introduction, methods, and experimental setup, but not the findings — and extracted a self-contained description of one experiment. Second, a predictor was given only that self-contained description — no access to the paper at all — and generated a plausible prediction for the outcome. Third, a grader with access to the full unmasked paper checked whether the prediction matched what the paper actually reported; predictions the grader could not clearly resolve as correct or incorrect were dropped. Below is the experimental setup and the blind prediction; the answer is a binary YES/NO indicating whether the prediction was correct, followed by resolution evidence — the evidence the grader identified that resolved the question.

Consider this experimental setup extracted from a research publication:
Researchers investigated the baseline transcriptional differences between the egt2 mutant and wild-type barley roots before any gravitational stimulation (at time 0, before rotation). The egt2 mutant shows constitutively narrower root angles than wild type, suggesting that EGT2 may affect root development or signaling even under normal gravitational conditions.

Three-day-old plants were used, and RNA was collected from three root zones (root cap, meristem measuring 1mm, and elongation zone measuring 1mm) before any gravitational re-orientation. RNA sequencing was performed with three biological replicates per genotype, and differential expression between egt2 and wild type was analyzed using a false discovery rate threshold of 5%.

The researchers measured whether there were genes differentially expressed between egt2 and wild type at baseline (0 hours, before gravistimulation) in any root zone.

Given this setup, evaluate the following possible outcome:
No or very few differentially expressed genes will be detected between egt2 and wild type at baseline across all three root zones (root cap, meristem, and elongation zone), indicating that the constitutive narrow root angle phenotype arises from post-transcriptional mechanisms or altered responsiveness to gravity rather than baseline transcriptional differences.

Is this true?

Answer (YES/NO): NO